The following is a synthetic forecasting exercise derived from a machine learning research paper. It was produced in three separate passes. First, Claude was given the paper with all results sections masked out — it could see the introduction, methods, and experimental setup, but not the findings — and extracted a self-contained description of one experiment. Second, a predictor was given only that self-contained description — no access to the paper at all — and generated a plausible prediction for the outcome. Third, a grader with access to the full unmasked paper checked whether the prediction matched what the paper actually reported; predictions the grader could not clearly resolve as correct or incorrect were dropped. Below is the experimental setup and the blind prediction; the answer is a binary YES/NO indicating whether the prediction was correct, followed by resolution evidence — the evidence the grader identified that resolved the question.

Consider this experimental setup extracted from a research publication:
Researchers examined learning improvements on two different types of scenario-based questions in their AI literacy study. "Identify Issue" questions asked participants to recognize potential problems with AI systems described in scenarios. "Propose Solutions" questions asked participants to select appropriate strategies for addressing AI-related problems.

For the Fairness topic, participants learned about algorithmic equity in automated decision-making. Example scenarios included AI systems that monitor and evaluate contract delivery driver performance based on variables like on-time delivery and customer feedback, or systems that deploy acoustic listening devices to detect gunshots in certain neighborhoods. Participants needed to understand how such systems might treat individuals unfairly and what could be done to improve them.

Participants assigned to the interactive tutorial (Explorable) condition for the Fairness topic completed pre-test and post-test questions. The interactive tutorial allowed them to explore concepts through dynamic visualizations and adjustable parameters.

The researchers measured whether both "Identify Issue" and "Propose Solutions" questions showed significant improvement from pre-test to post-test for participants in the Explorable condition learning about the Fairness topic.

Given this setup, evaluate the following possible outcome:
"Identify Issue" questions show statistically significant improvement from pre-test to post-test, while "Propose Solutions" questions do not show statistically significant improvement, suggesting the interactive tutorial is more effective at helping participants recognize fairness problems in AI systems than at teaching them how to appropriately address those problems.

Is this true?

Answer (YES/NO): NO